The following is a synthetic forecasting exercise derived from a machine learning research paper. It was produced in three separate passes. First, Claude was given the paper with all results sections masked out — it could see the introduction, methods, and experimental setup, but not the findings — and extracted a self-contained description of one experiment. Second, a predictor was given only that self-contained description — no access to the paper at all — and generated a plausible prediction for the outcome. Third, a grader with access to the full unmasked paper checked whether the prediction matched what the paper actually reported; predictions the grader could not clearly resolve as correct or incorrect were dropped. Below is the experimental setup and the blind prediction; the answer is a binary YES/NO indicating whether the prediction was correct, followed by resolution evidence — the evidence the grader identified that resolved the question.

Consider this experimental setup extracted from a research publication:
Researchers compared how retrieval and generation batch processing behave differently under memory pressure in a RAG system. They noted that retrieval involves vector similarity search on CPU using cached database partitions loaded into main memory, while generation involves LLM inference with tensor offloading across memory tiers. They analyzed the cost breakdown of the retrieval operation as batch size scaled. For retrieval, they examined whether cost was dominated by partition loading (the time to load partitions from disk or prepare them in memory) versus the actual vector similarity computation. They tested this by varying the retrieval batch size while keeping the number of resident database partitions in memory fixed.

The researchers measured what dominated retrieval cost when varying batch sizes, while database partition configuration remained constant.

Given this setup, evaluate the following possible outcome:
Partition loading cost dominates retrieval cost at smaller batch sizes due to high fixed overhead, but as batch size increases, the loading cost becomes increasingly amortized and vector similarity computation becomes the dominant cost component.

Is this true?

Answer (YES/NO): NO